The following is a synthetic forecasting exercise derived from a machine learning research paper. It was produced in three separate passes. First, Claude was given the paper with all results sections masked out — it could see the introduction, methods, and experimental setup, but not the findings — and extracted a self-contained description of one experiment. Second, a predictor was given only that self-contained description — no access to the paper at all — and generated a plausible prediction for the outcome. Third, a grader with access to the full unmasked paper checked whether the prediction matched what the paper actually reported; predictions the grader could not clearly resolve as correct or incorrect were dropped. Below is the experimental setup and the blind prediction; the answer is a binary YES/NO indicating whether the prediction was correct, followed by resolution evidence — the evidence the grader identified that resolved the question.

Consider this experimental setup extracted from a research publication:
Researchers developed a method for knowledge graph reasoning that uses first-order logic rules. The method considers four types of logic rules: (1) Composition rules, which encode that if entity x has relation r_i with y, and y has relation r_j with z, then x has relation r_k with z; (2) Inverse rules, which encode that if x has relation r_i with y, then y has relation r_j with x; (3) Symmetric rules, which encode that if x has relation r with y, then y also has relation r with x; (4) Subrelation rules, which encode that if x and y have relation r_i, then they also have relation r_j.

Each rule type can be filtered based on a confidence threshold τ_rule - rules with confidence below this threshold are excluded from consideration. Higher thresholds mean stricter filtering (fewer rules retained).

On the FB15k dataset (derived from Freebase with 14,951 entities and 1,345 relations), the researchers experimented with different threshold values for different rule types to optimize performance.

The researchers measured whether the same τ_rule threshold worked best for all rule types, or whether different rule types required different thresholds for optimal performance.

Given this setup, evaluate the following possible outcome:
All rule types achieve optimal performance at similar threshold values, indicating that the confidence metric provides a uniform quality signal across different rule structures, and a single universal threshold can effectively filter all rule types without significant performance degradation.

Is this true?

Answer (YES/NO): NO